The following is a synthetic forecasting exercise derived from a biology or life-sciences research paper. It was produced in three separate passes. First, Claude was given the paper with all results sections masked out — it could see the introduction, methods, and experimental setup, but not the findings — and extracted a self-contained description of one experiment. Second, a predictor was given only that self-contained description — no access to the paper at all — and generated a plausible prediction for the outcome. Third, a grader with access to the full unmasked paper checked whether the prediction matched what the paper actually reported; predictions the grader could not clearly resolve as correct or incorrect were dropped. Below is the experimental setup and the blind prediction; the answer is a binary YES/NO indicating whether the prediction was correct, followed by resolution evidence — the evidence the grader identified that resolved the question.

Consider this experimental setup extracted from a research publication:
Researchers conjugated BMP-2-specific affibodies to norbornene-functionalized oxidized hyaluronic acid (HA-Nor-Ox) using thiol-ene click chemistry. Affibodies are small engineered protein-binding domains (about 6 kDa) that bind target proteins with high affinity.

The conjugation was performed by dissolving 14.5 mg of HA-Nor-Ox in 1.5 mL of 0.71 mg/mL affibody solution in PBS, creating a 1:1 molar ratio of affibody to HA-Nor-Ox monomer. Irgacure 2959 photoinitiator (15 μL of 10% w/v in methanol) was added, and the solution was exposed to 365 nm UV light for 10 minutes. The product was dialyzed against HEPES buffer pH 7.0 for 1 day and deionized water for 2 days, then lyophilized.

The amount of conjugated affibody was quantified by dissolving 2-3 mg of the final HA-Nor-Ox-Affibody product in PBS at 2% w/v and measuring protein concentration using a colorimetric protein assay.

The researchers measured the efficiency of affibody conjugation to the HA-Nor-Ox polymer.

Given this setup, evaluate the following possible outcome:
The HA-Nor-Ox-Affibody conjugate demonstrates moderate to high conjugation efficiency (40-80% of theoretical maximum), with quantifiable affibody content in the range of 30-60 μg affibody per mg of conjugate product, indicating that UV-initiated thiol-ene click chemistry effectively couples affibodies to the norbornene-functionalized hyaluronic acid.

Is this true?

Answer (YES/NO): NO